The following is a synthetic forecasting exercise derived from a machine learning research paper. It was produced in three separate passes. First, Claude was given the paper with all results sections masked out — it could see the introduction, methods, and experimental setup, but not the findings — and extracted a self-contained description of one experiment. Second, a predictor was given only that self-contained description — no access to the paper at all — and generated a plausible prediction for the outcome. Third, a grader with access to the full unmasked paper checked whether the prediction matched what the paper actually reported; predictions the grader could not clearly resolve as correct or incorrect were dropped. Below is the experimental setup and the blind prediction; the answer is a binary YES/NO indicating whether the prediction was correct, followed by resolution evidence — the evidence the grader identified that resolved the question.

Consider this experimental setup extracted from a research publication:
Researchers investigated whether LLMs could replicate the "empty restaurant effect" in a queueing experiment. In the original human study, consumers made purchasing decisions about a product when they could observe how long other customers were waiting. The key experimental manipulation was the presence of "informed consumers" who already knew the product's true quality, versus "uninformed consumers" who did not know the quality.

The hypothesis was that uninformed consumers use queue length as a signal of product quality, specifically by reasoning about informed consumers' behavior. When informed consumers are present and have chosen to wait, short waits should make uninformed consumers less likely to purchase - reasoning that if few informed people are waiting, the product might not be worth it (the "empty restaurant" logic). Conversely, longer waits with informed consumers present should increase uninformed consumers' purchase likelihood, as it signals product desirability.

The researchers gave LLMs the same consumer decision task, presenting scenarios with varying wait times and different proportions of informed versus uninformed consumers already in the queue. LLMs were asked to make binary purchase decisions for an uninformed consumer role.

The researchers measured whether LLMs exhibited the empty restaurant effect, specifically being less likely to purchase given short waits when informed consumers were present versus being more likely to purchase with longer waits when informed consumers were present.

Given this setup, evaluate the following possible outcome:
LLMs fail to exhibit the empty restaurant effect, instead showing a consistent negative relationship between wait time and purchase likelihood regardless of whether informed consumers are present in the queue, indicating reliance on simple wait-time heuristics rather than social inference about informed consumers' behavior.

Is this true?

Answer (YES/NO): NO